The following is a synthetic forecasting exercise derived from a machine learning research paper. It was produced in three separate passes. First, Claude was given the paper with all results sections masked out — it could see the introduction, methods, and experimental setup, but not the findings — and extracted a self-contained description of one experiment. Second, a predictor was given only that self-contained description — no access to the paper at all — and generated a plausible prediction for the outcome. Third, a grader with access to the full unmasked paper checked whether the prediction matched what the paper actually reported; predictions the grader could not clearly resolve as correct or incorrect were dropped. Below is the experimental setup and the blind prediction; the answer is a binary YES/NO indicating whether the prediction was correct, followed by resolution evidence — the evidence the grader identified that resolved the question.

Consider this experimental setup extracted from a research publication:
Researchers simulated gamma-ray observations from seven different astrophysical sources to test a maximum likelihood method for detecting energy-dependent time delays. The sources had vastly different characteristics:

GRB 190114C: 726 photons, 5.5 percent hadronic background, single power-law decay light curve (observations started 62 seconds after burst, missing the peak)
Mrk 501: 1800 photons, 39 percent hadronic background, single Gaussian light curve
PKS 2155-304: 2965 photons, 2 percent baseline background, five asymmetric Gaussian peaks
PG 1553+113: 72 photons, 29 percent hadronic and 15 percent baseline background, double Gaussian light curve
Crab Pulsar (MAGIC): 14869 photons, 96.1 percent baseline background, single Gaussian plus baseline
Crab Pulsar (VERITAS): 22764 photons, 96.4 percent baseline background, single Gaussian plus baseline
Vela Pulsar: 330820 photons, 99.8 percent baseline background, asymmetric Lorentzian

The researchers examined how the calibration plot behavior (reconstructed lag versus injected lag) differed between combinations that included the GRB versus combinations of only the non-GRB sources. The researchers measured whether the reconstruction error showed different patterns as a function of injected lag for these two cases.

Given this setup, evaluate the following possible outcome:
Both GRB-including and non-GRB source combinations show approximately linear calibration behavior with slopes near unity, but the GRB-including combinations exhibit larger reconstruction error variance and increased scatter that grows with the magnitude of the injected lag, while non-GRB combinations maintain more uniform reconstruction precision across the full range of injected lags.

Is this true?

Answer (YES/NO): NO